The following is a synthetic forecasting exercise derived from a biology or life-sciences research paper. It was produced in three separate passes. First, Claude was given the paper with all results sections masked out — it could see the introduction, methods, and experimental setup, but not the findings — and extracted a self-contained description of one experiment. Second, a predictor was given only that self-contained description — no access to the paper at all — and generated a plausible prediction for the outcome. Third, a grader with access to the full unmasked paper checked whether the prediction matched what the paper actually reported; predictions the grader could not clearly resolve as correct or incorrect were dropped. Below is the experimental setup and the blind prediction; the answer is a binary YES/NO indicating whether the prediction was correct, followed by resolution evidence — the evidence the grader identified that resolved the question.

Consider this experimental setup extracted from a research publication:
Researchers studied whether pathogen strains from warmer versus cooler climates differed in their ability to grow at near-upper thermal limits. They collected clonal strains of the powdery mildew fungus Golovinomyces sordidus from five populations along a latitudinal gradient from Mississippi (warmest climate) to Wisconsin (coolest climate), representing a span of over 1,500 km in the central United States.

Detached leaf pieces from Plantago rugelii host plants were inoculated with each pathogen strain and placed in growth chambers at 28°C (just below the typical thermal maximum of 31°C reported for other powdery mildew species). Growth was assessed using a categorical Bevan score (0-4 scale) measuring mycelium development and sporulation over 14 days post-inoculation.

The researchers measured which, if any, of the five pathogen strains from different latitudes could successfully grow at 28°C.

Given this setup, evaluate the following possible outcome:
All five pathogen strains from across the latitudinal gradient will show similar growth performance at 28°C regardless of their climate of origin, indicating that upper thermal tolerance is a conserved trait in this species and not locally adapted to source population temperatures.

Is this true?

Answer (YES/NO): NO